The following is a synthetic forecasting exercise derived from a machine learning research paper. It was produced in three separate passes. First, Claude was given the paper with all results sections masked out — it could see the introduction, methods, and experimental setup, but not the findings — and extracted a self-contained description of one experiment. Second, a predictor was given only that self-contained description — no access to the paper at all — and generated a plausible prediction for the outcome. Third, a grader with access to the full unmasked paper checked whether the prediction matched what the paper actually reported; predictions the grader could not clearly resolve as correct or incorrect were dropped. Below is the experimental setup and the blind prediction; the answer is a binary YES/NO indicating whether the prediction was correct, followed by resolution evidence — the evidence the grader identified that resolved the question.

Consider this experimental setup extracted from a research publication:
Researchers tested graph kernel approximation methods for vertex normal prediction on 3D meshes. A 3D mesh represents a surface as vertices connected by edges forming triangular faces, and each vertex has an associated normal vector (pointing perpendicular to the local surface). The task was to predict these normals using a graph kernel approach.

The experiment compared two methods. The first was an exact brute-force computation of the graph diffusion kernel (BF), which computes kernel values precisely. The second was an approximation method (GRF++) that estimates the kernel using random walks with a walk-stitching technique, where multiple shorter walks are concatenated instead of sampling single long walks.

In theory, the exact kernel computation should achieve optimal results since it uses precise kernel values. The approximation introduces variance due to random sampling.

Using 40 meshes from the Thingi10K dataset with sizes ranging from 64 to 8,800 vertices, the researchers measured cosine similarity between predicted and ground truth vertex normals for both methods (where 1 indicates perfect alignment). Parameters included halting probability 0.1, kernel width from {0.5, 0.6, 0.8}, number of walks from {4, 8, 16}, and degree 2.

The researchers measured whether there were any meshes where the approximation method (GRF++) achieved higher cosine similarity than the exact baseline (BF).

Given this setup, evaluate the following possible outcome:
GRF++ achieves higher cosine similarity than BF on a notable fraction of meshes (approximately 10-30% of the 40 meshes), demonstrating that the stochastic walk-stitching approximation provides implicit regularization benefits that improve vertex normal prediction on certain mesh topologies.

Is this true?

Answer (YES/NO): NO